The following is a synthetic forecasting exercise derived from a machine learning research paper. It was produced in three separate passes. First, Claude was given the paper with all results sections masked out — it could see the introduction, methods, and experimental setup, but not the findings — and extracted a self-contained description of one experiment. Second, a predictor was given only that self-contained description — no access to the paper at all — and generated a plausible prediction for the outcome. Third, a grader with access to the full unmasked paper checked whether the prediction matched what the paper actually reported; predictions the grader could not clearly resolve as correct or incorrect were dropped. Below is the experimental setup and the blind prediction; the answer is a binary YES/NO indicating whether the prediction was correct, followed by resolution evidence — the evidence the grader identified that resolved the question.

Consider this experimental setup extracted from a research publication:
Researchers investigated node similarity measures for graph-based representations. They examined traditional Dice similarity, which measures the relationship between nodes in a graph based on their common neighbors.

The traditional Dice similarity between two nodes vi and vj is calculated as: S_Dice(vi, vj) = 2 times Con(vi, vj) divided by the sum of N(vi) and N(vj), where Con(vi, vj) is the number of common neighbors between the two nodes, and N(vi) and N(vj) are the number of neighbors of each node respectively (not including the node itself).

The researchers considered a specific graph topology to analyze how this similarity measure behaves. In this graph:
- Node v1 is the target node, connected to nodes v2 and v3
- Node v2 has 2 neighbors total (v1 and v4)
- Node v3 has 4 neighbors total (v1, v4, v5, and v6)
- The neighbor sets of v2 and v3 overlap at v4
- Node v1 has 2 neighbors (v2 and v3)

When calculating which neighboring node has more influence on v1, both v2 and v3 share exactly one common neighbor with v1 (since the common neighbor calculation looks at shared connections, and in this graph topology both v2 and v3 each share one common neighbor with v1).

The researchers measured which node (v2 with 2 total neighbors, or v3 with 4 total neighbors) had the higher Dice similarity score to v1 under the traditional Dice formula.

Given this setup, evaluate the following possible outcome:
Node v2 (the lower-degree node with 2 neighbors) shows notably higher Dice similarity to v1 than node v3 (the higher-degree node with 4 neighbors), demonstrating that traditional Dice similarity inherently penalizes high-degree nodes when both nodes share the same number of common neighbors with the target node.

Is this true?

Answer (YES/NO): YES